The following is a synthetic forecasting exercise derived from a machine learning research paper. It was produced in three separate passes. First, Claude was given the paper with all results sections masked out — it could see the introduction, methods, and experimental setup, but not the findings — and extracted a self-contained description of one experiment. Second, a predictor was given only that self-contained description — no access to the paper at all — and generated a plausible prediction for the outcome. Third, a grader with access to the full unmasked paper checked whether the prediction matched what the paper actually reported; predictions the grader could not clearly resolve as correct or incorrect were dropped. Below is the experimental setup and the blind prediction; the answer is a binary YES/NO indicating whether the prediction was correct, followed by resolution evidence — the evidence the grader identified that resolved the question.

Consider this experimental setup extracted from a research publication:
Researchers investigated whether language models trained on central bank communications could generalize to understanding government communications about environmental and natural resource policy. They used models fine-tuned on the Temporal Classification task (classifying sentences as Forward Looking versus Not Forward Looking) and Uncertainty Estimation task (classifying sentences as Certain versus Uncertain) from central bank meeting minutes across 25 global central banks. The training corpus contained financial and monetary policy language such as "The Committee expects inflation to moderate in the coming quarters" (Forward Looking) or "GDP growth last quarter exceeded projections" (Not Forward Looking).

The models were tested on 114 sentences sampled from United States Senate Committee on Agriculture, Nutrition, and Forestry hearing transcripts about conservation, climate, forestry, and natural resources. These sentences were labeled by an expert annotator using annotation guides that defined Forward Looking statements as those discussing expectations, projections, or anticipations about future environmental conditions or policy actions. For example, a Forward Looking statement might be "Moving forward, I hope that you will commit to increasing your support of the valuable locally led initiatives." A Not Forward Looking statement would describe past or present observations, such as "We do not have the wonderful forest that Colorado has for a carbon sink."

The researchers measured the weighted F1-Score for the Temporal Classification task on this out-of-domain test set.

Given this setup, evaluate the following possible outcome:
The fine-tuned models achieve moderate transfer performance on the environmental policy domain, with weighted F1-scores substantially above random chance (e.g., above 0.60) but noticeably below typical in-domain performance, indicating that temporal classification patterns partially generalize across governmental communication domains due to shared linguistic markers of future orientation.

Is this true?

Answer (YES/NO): NO